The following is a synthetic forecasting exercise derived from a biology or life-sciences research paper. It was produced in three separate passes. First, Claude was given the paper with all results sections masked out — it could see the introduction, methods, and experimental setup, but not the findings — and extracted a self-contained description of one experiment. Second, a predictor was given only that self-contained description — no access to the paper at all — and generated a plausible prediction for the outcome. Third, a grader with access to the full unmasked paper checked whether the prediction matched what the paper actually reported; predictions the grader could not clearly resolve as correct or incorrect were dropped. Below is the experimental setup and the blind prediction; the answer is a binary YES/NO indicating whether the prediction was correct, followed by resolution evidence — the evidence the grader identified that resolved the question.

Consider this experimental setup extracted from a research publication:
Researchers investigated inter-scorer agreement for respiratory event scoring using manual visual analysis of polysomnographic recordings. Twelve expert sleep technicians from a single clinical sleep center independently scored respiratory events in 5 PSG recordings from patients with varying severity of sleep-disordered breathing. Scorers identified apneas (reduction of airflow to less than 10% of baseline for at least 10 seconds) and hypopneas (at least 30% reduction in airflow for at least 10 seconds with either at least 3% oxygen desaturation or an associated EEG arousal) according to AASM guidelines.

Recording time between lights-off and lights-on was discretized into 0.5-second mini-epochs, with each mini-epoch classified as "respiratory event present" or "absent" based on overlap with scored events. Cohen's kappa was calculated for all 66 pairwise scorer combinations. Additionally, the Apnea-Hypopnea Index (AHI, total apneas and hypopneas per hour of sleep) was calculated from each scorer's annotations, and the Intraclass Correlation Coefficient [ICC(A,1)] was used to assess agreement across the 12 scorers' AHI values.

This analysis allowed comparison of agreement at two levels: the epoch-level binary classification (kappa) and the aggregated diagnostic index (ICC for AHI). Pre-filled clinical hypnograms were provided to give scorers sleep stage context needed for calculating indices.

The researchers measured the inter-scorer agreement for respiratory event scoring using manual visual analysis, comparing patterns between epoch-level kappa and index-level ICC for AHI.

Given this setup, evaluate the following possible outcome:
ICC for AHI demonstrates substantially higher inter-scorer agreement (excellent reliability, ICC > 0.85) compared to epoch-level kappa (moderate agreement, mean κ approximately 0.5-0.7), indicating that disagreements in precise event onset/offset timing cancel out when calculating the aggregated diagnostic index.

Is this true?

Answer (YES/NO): YES